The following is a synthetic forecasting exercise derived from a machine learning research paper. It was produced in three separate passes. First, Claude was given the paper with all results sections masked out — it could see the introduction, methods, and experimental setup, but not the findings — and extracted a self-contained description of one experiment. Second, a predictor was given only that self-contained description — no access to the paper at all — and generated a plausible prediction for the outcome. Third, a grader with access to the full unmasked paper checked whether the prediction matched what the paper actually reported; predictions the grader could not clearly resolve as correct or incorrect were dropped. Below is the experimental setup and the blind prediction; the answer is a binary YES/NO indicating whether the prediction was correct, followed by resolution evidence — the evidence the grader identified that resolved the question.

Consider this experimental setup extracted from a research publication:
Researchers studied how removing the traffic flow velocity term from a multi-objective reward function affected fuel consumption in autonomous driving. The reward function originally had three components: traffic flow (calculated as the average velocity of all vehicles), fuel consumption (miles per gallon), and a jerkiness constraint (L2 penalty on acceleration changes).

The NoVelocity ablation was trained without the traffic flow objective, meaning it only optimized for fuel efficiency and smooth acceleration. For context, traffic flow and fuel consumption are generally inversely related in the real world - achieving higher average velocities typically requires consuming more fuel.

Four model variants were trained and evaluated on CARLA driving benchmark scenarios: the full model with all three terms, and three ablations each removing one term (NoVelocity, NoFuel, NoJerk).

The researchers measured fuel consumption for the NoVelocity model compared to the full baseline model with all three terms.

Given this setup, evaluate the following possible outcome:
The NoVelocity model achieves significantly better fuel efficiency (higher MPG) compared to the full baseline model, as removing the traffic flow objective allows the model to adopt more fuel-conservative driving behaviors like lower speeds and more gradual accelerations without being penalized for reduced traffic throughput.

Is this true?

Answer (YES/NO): NO